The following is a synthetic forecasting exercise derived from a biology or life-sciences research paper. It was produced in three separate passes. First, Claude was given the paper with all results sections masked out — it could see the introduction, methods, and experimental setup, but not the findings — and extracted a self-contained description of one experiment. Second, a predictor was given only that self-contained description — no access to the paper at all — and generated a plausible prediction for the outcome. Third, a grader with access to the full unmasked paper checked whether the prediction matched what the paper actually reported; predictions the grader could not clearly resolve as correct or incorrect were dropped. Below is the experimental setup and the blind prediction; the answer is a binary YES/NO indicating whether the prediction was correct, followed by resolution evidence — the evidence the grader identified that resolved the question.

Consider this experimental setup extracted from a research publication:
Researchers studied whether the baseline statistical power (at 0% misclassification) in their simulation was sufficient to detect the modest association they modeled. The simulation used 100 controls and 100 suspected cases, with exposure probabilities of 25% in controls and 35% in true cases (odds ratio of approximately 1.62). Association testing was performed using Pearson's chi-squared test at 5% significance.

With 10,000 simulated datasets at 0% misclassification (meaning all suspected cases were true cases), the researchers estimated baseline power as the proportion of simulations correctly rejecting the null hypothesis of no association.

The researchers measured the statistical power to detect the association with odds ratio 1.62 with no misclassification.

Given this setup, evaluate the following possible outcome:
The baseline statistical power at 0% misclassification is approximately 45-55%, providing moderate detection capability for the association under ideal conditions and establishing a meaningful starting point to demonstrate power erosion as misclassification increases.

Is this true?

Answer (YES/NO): NO